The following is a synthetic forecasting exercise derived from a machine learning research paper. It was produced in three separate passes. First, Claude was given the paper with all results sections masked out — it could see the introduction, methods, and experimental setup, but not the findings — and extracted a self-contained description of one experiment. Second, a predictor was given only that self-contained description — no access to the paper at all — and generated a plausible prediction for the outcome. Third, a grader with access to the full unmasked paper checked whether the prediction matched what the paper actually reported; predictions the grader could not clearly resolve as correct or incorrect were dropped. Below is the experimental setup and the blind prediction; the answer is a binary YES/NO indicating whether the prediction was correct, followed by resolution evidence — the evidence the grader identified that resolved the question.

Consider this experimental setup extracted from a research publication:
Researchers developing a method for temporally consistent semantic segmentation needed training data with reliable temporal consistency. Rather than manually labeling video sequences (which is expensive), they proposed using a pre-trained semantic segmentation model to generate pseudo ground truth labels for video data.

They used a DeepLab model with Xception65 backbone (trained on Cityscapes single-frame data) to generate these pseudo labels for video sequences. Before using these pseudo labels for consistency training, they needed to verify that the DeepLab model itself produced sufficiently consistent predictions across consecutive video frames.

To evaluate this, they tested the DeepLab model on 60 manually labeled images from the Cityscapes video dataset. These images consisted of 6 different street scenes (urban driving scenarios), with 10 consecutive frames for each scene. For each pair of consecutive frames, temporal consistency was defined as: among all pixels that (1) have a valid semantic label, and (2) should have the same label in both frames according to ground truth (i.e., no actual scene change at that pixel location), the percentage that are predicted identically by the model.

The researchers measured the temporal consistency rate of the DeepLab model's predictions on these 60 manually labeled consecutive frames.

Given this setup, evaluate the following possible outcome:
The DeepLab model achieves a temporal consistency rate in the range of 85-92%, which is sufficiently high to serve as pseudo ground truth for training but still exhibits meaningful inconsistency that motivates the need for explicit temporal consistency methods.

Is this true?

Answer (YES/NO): NO